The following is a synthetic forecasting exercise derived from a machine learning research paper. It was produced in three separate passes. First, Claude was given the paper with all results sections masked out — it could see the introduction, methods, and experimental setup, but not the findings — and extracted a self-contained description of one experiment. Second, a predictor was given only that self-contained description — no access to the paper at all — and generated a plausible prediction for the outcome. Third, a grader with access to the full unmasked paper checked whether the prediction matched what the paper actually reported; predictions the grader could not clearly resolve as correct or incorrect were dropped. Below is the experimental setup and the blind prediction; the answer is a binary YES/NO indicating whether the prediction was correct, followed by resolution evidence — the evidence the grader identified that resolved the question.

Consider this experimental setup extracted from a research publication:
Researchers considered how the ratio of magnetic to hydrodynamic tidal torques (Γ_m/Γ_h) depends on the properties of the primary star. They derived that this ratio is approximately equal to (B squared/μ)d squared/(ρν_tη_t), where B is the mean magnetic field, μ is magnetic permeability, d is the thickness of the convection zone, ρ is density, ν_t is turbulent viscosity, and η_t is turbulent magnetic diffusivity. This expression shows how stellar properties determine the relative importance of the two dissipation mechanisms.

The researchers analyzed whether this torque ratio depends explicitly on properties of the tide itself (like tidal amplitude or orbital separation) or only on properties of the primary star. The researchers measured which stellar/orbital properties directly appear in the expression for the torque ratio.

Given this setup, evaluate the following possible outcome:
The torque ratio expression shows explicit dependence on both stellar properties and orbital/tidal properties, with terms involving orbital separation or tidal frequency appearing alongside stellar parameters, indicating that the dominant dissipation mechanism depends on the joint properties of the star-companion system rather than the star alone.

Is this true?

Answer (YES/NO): NO